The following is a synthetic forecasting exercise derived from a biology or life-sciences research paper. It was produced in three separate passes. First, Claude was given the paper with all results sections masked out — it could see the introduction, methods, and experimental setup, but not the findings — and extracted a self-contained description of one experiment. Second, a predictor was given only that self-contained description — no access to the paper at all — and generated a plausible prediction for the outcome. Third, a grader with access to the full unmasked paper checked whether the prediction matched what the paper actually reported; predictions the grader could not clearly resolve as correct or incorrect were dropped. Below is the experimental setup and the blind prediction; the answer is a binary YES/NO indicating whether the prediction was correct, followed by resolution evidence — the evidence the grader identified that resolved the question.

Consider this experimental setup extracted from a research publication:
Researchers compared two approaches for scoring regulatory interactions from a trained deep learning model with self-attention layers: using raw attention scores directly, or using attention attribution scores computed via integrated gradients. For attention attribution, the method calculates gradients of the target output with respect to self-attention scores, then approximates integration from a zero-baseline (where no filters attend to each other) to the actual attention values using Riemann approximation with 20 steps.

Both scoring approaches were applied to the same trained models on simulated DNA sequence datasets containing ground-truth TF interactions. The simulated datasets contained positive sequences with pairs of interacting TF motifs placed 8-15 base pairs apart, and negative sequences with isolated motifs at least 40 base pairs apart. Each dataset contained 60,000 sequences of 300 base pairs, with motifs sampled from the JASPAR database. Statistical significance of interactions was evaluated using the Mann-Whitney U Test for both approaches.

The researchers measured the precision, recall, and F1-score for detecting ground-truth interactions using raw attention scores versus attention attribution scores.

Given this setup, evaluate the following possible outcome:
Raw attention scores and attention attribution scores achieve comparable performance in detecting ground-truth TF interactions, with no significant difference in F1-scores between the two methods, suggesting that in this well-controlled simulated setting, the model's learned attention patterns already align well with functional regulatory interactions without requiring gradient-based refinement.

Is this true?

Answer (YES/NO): YES